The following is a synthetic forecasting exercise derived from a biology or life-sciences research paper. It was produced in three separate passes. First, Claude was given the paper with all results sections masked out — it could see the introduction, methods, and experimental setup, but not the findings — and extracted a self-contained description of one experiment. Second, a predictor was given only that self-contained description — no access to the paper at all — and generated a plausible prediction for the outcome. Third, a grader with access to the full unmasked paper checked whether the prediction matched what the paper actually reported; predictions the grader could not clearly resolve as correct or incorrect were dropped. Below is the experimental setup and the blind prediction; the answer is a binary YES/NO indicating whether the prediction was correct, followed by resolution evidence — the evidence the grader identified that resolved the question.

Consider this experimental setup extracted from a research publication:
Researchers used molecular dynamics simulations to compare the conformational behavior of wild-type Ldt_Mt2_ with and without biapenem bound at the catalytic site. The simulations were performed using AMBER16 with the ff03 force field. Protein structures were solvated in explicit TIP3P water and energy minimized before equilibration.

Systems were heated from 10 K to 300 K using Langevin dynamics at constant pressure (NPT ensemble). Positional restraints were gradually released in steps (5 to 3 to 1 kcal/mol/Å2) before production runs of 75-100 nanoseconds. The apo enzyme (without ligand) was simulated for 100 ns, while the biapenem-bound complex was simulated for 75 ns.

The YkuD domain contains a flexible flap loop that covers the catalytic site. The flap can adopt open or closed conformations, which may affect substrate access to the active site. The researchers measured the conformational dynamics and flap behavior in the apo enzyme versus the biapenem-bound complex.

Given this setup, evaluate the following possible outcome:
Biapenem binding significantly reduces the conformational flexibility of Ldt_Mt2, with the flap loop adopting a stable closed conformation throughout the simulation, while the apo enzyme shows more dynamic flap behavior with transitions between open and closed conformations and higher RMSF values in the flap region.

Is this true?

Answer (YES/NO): NO